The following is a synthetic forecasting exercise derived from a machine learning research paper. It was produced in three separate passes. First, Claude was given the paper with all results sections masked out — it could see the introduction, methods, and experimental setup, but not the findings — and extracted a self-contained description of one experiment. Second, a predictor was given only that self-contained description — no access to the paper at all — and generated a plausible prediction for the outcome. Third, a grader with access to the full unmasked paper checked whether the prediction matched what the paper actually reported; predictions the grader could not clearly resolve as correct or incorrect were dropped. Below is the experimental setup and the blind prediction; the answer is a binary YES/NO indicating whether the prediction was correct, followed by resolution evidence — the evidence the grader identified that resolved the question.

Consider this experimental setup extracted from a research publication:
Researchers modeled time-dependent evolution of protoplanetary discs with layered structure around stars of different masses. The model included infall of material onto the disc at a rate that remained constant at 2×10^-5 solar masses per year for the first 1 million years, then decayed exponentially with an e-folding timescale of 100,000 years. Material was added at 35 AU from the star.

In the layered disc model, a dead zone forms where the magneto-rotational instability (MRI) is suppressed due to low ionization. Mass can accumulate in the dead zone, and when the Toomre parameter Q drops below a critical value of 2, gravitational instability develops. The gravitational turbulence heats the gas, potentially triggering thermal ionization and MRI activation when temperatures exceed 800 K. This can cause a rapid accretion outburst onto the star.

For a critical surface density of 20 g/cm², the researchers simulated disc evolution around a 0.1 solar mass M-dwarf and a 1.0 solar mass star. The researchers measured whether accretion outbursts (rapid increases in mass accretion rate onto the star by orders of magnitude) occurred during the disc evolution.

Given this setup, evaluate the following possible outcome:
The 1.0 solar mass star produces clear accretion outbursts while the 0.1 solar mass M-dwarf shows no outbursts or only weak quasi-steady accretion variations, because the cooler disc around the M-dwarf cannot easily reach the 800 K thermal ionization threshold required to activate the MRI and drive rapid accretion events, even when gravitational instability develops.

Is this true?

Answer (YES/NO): NO